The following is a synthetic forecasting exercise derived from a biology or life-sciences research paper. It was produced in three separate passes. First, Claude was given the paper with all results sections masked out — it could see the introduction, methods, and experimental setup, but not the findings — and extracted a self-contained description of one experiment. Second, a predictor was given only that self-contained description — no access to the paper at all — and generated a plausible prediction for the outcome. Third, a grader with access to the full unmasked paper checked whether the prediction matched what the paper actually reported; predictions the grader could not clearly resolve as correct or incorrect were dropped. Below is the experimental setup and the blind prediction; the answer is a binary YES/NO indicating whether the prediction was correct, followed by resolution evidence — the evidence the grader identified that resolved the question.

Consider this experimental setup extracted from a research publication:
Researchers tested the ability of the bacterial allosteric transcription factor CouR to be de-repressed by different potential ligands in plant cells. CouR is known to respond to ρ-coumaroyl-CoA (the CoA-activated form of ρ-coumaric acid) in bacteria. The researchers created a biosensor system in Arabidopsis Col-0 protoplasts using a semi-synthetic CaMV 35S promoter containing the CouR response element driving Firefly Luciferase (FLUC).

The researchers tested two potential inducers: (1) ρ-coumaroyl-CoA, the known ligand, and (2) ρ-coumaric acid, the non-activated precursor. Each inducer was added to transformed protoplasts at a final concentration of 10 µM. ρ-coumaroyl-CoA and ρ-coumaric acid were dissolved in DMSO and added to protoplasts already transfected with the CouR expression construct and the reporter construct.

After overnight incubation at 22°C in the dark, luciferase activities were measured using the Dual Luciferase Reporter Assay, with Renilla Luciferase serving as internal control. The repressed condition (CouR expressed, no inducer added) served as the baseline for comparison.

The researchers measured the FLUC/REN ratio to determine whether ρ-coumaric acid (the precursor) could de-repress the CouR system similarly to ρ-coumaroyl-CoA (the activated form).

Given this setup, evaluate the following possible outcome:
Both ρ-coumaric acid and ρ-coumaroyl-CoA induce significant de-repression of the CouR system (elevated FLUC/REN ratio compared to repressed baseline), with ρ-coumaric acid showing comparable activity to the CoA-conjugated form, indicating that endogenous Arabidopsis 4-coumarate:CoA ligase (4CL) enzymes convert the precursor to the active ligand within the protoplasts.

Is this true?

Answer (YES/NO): NO